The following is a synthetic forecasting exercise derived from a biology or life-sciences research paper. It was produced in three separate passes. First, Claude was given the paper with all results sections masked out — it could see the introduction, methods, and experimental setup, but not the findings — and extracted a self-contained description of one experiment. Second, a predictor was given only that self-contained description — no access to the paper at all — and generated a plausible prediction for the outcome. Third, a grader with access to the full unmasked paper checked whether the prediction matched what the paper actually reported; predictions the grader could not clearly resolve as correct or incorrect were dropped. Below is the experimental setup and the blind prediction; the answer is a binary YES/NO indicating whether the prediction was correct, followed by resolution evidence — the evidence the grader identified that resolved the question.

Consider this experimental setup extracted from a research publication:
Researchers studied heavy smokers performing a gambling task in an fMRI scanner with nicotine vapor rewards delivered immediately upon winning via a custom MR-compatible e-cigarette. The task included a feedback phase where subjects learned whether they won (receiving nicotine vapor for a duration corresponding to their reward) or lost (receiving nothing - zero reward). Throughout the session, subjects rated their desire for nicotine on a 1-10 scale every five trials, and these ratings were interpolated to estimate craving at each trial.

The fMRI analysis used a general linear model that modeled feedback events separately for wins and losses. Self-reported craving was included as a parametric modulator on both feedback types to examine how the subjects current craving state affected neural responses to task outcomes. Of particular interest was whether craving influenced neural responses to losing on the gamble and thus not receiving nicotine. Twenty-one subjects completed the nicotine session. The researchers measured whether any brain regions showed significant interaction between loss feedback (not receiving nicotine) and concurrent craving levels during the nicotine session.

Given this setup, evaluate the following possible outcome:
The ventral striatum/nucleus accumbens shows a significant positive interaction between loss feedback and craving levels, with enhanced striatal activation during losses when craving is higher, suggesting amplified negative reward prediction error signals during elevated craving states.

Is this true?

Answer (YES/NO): NO